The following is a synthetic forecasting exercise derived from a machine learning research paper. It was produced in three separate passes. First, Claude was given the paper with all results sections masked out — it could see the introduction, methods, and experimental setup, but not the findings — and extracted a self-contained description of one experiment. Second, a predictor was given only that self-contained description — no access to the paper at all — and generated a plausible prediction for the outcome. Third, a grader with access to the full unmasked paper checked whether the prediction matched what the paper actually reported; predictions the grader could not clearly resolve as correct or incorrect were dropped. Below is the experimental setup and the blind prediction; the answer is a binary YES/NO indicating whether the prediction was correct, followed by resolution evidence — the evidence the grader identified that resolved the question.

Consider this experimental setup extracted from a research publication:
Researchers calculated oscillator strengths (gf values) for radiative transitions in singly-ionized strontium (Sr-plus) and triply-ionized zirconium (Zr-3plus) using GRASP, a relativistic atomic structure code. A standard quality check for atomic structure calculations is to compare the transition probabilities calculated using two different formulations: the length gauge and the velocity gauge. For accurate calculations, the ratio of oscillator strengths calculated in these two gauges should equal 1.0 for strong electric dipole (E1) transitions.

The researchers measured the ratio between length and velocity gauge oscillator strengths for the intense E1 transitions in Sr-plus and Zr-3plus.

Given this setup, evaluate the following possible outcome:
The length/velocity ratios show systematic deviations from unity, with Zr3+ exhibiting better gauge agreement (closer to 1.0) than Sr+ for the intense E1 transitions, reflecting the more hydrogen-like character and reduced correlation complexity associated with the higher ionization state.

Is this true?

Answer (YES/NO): NO